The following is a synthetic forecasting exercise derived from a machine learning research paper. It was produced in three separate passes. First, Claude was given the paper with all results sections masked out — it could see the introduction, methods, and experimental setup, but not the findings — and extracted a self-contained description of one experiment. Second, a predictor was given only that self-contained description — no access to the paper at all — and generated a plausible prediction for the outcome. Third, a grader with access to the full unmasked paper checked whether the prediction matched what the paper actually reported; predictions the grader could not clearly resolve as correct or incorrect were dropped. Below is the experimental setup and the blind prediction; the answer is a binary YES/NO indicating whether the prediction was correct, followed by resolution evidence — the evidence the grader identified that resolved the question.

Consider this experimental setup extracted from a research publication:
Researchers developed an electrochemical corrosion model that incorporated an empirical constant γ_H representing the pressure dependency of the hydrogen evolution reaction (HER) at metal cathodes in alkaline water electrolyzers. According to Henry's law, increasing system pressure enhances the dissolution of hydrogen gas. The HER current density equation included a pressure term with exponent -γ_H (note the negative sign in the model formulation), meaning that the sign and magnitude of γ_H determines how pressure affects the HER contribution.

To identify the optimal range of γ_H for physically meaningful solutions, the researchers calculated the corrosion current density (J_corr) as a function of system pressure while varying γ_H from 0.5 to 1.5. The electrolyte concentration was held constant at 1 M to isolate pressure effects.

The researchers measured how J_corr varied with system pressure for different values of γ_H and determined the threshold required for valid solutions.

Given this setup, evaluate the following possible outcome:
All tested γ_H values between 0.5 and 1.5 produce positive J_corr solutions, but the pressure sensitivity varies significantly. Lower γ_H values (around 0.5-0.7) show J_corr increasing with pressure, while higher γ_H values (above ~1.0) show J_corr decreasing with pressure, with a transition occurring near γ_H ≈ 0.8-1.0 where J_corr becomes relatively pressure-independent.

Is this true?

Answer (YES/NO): NO